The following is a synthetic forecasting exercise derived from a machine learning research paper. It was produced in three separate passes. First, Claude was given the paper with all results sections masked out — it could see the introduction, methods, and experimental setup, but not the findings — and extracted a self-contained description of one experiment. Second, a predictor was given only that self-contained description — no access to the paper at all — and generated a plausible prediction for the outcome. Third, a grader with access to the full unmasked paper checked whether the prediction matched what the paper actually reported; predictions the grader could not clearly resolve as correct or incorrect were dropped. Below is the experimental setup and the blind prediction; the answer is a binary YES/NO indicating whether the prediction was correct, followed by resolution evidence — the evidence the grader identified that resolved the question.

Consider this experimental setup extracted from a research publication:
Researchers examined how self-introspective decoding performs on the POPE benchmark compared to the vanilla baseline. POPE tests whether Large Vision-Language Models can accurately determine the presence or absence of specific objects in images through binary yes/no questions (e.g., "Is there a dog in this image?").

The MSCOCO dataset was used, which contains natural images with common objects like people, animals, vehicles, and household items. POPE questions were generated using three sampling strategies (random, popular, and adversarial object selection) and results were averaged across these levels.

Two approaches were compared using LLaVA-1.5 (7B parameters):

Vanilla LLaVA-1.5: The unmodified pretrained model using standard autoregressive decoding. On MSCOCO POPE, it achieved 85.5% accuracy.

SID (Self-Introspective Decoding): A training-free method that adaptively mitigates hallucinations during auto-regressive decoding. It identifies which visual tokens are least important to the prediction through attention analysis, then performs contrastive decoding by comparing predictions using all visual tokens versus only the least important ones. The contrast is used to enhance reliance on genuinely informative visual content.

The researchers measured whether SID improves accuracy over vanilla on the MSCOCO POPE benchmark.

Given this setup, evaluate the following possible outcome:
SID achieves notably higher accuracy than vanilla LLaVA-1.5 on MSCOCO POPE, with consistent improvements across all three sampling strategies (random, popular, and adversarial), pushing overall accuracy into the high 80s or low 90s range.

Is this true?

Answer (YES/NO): NO